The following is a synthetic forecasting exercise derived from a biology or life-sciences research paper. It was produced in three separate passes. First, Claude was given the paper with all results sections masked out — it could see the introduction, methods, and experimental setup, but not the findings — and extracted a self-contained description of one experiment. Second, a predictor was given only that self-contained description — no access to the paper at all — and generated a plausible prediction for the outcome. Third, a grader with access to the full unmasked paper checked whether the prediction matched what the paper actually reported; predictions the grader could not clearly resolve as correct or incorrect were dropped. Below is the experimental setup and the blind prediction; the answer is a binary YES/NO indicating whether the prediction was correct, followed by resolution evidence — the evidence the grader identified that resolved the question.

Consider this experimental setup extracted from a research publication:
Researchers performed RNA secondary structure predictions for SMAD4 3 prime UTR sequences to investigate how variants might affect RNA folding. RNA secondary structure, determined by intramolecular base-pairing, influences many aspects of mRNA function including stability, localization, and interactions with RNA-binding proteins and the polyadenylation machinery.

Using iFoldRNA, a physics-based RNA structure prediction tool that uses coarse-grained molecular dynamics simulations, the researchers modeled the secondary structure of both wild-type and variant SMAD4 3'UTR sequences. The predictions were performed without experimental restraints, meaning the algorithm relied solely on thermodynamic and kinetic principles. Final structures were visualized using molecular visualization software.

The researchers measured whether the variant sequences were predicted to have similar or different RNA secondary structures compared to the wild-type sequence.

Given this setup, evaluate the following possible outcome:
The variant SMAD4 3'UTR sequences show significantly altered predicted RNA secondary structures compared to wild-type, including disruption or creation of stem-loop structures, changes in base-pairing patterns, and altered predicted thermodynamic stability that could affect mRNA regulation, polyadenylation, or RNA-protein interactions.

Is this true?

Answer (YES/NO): YES